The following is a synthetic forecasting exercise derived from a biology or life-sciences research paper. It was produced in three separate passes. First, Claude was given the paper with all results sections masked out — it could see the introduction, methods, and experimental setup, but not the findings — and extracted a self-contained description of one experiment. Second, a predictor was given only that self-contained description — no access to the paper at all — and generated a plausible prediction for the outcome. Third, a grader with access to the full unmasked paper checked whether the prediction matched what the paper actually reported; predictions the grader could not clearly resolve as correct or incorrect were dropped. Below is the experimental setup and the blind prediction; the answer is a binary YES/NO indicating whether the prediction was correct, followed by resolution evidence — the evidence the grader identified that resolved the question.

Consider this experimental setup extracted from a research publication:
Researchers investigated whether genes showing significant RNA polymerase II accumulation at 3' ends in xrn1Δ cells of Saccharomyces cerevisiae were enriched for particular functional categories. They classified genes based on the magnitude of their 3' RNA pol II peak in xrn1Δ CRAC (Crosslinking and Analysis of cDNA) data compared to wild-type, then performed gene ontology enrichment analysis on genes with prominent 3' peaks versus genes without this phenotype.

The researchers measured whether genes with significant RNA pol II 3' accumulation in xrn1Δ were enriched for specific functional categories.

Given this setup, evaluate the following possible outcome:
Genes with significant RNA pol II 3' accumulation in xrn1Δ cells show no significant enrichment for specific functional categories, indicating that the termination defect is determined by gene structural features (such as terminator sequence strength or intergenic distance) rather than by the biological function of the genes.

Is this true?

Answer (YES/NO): NO